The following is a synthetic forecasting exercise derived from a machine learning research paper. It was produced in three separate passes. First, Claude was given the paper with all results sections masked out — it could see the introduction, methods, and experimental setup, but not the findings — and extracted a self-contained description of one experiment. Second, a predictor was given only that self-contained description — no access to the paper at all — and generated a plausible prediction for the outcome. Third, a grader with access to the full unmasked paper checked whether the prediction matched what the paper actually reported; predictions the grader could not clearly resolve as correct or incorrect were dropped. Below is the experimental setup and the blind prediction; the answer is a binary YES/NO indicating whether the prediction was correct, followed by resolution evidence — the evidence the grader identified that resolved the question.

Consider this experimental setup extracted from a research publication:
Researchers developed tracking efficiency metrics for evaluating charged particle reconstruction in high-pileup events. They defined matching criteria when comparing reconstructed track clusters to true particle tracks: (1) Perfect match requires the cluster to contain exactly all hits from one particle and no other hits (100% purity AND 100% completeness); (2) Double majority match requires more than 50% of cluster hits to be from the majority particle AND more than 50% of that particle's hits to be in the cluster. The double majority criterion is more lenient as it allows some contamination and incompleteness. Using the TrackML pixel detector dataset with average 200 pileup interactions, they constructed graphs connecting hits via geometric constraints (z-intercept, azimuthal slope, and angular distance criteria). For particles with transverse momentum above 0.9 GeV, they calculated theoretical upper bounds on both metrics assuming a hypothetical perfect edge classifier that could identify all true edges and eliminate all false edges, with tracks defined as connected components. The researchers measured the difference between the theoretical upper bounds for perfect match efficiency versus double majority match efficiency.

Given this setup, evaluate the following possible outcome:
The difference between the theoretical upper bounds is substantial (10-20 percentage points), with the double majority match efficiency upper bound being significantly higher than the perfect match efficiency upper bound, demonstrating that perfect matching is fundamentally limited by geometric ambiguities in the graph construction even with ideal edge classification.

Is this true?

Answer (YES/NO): YES